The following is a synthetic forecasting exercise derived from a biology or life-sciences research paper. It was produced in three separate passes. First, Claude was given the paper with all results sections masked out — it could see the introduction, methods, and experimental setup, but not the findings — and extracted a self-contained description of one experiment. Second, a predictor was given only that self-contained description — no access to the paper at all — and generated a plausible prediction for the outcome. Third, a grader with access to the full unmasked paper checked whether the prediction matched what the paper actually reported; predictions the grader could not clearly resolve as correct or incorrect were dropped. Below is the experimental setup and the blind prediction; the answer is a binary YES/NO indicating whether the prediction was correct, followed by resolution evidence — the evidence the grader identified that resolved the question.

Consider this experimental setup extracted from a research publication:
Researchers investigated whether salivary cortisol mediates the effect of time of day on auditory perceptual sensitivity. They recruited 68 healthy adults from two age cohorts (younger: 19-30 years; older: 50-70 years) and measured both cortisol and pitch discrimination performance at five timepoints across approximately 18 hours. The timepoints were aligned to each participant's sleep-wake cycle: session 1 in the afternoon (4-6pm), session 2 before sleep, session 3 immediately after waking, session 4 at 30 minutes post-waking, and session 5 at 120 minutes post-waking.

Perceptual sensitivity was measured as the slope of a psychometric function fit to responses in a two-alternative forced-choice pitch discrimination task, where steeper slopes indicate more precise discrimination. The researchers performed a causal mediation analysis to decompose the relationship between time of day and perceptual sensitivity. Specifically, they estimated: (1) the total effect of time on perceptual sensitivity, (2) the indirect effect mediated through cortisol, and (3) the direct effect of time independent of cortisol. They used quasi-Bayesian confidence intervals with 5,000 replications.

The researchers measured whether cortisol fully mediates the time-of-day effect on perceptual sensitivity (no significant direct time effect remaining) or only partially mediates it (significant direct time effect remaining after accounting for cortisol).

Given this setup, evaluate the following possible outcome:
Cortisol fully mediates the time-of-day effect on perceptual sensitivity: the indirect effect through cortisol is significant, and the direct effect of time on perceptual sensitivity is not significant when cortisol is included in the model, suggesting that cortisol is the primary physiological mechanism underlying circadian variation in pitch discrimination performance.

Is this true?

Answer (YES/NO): NO